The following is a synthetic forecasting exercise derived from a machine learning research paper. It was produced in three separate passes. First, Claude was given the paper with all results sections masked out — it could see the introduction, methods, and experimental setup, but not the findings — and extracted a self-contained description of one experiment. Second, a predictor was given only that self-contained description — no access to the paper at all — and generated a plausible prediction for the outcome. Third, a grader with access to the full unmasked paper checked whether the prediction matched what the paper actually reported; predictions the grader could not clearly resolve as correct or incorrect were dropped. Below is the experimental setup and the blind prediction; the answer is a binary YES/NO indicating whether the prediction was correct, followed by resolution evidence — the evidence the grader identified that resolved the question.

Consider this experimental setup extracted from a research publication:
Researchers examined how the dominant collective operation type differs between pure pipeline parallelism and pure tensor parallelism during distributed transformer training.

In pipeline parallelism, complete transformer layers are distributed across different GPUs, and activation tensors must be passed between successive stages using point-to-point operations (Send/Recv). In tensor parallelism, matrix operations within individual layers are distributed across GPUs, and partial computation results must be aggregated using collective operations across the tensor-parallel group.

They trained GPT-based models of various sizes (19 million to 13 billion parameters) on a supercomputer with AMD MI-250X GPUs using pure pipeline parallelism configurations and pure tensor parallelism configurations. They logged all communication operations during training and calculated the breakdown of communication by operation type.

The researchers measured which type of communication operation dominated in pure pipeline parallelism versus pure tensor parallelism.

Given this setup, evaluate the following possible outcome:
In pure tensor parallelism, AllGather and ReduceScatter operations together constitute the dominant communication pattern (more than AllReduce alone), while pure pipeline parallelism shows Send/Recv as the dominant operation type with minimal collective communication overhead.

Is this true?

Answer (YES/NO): NO